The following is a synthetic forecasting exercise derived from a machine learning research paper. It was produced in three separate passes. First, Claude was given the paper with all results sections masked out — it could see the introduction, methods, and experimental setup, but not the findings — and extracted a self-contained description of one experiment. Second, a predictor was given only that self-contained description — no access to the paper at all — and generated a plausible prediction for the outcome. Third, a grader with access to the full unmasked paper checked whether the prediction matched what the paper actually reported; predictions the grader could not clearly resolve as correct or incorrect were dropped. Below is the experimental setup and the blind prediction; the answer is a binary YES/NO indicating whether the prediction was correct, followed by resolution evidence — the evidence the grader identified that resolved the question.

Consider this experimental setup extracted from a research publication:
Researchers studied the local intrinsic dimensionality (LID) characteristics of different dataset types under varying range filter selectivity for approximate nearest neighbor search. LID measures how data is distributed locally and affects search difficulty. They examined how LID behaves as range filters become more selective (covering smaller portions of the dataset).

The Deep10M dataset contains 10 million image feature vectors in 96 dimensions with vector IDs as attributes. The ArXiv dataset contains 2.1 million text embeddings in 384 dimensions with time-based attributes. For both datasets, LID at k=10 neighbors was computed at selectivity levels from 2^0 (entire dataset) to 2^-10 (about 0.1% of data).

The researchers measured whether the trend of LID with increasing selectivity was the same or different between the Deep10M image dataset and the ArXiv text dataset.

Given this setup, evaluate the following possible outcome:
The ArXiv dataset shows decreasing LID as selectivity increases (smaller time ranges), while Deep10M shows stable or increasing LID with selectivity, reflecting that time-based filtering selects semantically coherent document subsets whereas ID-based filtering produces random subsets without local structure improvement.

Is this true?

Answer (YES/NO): NO